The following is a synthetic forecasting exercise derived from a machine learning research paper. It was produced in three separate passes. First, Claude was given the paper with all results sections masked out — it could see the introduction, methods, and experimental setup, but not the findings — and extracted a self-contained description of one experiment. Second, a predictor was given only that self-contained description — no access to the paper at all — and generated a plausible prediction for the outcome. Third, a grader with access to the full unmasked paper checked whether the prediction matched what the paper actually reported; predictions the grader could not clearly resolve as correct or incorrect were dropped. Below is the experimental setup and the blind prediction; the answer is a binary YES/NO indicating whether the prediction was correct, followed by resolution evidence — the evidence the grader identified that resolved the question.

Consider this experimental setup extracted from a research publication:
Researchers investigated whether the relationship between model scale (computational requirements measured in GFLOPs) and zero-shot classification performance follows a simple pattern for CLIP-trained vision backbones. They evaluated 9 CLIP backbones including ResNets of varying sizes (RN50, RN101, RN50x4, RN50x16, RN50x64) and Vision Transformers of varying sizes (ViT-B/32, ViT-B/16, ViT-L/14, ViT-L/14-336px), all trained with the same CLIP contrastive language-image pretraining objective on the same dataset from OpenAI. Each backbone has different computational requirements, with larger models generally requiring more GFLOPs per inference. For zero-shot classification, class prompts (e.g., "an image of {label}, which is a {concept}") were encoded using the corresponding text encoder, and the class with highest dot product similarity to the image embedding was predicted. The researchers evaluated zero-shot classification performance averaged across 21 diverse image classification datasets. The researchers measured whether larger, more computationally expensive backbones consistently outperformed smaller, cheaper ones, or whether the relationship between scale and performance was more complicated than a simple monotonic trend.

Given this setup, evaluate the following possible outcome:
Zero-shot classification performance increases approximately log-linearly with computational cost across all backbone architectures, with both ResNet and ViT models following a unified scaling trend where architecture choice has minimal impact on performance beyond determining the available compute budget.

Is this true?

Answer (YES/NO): NO